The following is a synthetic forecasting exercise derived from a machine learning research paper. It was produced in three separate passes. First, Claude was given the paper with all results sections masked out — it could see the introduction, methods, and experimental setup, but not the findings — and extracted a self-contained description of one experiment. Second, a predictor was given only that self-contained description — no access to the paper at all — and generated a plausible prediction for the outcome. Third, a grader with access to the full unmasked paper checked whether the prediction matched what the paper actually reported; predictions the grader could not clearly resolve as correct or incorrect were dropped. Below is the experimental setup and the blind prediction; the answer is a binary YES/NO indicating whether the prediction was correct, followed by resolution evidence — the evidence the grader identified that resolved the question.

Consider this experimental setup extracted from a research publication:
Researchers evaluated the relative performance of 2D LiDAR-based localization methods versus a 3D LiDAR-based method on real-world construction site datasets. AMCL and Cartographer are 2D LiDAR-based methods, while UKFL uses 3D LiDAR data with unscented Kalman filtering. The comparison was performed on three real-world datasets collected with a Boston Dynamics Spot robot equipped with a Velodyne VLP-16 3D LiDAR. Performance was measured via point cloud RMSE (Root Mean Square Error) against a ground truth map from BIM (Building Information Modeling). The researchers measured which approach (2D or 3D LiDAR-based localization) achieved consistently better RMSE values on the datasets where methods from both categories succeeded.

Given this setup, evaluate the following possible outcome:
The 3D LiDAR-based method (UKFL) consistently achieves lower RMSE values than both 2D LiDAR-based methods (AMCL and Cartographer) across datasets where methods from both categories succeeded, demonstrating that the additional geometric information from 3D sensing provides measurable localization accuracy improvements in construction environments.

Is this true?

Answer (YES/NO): NO